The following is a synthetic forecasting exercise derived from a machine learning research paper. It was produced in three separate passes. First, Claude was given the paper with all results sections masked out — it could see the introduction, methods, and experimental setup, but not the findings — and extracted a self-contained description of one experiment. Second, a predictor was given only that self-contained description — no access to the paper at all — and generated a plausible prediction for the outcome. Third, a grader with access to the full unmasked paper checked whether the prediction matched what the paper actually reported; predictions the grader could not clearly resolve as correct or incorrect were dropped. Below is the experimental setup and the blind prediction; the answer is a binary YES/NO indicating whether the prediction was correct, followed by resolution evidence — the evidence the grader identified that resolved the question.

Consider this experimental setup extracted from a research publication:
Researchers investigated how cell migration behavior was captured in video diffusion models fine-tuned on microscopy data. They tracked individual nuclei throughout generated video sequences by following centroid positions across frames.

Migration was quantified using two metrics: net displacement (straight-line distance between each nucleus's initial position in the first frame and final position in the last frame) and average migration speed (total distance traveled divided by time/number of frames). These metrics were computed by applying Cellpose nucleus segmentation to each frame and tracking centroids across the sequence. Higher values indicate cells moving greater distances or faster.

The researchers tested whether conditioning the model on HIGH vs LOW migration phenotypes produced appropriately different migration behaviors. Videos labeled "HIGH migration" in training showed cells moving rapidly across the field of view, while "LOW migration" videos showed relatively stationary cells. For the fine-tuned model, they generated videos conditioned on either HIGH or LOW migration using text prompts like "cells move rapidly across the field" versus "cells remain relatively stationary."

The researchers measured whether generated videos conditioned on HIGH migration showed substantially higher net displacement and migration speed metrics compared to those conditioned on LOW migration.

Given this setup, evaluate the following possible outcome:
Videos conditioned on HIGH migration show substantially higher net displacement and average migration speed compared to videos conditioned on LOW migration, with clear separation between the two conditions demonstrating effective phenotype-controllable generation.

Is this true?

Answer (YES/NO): NO